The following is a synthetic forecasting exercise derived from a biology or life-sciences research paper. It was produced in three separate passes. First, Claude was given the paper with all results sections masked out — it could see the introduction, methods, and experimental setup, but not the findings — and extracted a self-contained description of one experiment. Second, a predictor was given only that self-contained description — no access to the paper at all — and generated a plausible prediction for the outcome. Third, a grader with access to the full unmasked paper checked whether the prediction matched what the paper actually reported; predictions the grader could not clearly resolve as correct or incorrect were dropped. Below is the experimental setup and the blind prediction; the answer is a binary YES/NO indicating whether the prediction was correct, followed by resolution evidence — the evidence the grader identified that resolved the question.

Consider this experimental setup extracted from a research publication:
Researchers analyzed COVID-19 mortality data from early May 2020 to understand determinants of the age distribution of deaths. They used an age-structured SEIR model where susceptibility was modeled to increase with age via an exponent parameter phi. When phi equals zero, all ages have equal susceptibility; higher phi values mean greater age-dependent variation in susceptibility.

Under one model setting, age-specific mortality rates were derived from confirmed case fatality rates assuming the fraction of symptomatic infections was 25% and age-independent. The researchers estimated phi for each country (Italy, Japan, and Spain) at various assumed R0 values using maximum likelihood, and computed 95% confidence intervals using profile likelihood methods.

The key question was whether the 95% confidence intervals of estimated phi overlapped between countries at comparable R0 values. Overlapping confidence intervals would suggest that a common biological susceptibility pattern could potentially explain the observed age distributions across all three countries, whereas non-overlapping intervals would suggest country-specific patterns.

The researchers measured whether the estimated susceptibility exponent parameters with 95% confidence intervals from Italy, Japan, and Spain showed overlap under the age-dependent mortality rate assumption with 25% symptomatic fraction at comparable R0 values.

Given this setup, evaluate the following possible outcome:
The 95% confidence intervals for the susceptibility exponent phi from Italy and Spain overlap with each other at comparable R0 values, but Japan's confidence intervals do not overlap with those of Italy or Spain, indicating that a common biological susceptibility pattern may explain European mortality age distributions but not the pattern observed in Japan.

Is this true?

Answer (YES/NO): NO